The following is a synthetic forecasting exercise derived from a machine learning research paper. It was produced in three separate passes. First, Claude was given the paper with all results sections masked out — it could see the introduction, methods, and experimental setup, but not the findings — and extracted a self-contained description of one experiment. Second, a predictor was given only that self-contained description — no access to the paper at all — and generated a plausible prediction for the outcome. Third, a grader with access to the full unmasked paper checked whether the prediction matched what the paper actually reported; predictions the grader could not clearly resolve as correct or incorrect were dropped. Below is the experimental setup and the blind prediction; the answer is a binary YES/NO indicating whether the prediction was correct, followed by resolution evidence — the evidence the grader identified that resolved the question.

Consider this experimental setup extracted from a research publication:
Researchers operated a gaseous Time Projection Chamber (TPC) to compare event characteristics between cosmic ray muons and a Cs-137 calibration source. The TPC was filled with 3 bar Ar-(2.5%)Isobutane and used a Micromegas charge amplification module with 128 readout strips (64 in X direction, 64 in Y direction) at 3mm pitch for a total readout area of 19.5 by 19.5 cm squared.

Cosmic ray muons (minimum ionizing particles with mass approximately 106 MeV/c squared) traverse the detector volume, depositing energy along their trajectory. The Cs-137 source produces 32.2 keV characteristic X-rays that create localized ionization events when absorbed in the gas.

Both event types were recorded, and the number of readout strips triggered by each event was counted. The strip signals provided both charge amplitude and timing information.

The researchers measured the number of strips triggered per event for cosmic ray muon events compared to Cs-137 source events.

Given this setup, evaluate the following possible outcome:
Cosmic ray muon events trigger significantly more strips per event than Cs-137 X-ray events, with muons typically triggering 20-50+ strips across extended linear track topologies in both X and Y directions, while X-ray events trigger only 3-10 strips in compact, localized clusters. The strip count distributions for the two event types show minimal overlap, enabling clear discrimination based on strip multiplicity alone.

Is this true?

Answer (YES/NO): YES